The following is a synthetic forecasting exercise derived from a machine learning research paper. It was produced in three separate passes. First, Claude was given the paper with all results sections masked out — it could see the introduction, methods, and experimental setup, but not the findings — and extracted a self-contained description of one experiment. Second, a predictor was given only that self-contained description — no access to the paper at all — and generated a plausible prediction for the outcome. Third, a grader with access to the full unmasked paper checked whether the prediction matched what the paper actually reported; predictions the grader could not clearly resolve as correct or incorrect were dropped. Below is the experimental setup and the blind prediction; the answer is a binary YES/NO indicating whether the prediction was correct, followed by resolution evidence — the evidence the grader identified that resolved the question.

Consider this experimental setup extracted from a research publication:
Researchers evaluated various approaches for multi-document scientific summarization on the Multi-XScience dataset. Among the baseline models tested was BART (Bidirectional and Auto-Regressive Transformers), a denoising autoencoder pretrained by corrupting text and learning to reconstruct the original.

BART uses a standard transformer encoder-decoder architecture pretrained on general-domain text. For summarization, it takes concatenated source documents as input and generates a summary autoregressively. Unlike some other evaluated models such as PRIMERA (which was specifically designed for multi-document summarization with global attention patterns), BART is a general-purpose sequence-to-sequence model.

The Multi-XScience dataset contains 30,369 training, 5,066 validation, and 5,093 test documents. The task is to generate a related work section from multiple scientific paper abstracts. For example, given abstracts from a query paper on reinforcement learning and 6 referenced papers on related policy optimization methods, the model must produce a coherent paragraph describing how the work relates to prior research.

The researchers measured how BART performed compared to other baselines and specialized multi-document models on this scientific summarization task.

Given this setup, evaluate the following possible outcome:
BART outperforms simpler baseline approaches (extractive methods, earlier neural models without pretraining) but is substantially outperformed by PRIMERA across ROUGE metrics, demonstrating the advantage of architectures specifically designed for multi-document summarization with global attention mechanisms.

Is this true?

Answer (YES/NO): NO